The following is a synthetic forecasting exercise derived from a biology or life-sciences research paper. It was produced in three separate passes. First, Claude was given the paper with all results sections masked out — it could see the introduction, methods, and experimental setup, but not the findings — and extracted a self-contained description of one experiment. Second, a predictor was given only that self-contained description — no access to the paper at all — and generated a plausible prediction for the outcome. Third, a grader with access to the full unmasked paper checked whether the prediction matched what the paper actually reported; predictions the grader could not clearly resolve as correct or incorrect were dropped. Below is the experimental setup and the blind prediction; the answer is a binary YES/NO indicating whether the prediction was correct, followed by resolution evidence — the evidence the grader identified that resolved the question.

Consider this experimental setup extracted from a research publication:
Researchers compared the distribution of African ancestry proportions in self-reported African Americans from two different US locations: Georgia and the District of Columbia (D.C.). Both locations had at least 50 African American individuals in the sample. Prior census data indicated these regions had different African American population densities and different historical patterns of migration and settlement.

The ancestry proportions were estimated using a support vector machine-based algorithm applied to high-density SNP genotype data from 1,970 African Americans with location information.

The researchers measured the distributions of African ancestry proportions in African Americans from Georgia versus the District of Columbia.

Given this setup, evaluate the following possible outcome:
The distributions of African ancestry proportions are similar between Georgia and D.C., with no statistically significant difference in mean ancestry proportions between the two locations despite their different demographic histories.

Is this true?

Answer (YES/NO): NO